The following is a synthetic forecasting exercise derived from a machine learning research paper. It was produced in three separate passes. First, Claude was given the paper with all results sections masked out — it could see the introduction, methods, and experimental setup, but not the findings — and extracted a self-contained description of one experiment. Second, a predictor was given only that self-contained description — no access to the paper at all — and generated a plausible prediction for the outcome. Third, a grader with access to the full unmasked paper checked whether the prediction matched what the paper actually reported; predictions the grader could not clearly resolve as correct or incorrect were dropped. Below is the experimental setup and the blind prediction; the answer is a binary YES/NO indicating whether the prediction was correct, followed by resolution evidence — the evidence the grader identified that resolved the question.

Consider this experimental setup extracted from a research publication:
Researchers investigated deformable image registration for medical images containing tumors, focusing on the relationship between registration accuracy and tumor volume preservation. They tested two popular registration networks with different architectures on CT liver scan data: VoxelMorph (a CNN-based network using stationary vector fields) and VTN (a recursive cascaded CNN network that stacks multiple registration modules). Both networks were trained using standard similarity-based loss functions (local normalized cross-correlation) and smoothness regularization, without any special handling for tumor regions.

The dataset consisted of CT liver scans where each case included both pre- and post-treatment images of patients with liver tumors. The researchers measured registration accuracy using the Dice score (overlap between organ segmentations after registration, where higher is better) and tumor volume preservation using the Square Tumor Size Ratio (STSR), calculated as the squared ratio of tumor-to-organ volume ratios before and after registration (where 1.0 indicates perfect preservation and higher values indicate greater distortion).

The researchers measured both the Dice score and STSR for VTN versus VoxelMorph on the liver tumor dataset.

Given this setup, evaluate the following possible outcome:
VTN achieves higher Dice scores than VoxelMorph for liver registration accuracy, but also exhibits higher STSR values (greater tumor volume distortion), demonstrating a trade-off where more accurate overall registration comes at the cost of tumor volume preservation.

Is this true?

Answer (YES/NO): YES